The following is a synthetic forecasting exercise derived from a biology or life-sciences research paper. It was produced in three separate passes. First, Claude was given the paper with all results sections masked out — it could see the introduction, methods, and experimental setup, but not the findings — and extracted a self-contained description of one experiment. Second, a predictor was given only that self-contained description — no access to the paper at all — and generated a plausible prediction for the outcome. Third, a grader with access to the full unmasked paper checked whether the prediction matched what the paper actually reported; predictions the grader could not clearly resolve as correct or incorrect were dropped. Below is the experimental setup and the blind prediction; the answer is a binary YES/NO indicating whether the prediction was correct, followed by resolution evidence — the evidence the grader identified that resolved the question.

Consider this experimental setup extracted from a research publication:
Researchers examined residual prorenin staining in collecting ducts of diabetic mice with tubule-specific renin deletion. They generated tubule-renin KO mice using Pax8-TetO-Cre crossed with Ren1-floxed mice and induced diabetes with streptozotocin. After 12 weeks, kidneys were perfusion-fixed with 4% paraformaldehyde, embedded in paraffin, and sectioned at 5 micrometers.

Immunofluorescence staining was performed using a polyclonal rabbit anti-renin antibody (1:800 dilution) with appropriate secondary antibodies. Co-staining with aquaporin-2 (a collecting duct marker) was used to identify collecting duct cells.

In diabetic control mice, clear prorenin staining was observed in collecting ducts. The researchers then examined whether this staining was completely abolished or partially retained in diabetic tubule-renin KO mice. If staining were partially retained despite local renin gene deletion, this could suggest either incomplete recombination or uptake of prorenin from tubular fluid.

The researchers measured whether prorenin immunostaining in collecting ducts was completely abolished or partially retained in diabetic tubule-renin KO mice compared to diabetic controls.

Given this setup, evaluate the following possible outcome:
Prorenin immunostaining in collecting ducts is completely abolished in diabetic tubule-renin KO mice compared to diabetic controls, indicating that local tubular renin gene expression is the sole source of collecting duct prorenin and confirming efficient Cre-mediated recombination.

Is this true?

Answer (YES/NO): NO